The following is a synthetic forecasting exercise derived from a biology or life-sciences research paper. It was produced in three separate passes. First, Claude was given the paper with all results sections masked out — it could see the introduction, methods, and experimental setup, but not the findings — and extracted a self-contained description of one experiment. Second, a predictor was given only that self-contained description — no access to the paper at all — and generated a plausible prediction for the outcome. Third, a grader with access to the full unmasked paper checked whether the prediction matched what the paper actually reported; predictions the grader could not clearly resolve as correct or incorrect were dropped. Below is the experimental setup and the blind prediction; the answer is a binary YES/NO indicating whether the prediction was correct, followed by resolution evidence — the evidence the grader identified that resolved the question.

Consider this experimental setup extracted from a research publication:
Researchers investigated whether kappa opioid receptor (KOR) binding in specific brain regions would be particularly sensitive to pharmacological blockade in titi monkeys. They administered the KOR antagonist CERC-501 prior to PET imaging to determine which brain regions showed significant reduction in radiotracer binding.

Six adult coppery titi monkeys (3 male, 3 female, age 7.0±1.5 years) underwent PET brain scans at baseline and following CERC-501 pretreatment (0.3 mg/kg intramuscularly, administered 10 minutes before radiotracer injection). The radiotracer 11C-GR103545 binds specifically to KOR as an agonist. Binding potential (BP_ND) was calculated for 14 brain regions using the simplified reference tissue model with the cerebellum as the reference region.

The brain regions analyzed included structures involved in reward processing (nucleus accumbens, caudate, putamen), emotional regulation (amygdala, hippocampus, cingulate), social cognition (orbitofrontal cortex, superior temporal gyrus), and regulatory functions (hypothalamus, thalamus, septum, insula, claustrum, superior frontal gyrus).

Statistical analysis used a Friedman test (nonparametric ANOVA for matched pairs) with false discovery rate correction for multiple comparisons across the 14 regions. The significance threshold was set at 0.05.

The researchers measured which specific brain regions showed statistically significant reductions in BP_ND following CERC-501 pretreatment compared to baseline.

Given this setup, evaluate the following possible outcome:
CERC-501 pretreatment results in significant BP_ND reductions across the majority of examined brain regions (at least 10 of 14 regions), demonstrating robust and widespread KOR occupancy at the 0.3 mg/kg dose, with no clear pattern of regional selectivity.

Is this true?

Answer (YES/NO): NO